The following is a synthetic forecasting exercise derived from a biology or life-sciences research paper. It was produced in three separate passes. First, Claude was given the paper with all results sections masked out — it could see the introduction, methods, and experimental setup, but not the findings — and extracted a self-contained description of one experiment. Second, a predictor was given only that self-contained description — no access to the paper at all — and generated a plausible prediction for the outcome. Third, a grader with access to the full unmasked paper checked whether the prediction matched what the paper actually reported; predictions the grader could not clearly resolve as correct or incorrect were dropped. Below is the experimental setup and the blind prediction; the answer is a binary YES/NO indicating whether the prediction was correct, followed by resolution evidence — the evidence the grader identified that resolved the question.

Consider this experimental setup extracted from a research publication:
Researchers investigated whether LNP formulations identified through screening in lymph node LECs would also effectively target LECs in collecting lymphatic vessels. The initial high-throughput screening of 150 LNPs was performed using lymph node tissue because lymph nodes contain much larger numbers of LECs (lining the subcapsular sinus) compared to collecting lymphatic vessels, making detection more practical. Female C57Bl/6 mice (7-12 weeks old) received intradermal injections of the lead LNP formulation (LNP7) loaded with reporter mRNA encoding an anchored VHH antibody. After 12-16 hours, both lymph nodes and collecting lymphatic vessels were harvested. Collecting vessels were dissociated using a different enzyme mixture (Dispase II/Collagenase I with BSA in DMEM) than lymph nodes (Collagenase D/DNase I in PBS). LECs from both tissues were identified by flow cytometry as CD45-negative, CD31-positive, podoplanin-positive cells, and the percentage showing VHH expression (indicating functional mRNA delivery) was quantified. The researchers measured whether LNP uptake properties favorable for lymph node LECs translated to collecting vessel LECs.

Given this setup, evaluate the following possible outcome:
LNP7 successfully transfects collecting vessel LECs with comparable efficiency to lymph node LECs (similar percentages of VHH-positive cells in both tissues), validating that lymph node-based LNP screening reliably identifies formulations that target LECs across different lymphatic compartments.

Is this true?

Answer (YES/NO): YES